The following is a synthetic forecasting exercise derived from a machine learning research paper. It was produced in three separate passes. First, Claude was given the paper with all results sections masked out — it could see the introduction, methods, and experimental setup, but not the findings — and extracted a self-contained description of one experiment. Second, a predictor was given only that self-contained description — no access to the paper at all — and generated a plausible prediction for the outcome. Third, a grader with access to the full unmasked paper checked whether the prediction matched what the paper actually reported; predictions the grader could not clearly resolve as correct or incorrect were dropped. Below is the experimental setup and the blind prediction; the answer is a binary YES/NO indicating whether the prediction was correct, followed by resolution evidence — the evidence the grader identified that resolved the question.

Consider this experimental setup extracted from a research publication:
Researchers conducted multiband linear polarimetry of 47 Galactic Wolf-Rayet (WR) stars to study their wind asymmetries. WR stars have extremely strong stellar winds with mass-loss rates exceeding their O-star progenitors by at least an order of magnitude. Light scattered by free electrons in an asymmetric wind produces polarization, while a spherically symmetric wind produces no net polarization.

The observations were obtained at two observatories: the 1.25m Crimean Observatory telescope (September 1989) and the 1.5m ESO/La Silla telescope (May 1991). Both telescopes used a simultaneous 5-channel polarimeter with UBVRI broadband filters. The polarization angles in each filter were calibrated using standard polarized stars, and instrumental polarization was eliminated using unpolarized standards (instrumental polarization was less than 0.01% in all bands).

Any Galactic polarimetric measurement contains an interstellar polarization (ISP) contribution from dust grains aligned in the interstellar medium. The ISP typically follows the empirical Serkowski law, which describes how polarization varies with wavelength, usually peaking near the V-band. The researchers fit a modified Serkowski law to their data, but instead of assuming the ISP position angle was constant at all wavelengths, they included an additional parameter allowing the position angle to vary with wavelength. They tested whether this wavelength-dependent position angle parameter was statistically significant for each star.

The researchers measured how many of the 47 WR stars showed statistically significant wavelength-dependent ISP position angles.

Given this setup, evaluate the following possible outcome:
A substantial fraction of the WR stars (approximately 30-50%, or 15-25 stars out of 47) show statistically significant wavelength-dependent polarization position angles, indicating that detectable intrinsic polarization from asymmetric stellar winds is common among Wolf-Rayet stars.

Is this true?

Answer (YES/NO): NO